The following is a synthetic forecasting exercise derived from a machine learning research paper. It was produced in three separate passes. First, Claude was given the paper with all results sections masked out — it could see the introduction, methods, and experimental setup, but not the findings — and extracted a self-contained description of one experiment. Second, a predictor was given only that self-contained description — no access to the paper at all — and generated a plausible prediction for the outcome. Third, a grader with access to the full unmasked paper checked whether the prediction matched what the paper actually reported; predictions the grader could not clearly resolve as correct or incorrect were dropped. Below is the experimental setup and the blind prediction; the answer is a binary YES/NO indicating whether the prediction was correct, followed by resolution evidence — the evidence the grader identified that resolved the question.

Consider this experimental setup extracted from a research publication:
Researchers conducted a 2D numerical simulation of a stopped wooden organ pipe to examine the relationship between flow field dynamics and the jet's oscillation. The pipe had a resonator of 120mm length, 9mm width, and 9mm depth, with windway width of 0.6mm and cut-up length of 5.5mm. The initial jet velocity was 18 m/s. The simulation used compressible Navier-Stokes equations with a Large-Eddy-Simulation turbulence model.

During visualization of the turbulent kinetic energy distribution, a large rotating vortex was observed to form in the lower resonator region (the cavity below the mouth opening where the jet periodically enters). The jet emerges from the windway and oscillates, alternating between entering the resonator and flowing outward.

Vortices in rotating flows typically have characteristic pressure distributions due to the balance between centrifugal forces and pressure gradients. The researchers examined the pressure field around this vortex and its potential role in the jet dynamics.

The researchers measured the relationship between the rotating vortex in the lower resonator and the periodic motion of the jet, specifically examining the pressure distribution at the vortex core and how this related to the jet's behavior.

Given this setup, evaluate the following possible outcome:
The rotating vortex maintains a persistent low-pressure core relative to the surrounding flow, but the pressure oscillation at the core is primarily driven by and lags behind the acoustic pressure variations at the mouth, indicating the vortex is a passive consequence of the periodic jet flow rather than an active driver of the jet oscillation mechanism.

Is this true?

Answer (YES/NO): NO